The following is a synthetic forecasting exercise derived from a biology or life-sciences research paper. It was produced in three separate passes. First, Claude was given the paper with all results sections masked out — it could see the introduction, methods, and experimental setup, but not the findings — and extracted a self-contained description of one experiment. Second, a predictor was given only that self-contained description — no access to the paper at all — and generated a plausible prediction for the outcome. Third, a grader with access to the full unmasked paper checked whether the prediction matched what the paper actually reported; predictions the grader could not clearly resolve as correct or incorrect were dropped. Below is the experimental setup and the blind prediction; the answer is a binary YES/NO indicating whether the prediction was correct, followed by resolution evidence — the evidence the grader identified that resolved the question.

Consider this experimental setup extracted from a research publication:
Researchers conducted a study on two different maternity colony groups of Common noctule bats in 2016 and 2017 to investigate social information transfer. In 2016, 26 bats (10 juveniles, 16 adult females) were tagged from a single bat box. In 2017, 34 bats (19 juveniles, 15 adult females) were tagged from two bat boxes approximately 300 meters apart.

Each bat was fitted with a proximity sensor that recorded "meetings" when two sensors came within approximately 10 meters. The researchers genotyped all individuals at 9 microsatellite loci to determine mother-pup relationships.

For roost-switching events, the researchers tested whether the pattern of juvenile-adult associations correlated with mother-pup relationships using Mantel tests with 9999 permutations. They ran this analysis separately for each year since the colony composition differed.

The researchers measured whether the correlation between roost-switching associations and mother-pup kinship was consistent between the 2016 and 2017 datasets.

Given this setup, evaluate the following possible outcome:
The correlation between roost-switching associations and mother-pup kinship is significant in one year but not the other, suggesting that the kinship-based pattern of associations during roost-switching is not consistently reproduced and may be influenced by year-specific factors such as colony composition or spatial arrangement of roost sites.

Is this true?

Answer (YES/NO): NO